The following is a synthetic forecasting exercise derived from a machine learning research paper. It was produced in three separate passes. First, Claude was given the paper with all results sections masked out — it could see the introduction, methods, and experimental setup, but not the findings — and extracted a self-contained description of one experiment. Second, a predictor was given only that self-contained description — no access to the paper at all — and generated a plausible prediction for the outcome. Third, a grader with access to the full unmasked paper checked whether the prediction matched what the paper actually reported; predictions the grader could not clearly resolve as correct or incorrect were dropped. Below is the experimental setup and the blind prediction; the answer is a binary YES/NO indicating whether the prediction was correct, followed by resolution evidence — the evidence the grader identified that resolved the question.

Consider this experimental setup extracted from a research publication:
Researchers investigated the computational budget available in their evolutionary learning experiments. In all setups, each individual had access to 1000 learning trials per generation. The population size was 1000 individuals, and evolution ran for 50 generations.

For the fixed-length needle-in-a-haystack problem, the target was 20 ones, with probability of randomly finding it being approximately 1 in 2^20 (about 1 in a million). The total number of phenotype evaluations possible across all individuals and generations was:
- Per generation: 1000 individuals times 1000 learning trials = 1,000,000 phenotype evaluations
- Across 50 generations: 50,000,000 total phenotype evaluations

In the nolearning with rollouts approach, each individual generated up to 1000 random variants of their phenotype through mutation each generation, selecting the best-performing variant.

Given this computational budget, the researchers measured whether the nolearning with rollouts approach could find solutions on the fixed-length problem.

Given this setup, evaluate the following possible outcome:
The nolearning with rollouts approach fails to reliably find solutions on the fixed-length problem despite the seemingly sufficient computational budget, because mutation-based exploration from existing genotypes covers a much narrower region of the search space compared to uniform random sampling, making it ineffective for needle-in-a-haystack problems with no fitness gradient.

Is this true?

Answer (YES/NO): YES